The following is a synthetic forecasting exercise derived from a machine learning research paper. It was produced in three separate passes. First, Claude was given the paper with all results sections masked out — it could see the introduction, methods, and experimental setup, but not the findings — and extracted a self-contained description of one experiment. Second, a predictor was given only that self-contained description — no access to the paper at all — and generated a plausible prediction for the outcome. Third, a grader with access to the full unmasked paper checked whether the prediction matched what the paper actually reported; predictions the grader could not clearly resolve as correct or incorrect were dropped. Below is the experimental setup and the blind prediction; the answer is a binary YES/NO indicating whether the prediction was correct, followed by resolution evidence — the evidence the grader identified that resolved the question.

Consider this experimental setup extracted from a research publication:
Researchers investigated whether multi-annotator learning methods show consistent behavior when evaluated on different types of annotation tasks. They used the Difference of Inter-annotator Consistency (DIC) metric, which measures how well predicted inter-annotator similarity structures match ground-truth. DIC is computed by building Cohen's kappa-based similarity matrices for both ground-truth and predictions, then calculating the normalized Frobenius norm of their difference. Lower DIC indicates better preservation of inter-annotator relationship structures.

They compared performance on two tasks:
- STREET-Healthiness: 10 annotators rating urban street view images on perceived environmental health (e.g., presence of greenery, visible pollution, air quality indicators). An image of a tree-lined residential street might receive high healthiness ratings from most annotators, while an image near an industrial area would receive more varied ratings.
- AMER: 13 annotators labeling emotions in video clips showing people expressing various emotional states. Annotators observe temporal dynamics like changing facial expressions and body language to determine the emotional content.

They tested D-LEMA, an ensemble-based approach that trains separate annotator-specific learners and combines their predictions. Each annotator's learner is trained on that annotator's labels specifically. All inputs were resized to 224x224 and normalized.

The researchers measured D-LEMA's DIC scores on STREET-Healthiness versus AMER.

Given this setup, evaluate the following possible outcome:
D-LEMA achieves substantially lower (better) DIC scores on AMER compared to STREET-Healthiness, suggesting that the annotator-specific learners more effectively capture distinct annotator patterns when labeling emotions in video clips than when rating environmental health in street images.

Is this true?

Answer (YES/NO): YES